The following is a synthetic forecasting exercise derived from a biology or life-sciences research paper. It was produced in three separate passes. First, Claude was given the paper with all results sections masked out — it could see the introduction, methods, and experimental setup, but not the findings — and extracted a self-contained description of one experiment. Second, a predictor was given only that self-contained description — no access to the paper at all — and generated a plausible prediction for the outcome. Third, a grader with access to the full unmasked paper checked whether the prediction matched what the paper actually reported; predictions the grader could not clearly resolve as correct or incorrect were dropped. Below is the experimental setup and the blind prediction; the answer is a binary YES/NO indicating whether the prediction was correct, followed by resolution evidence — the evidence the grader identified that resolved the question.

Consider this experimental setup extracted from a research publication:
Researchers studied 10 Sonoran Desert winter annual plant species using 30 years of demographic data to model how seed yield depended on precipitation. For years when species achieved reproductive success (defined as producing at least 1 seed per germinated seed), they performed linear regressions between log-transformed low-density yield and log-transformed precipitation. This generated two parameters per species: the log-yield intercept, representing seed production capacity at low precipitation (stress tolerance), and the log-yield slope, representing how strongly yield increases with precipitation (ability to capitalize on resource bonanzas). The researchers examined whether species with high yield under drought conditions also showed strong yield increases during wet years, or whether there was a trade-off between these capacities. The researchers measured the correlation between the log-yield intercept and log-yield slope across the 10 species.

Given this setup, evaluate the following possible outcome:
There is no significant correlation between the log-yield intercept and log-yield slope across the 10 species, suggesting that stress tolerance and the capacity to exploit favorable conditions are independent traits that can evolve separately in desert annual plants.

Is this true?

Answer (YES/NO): NO